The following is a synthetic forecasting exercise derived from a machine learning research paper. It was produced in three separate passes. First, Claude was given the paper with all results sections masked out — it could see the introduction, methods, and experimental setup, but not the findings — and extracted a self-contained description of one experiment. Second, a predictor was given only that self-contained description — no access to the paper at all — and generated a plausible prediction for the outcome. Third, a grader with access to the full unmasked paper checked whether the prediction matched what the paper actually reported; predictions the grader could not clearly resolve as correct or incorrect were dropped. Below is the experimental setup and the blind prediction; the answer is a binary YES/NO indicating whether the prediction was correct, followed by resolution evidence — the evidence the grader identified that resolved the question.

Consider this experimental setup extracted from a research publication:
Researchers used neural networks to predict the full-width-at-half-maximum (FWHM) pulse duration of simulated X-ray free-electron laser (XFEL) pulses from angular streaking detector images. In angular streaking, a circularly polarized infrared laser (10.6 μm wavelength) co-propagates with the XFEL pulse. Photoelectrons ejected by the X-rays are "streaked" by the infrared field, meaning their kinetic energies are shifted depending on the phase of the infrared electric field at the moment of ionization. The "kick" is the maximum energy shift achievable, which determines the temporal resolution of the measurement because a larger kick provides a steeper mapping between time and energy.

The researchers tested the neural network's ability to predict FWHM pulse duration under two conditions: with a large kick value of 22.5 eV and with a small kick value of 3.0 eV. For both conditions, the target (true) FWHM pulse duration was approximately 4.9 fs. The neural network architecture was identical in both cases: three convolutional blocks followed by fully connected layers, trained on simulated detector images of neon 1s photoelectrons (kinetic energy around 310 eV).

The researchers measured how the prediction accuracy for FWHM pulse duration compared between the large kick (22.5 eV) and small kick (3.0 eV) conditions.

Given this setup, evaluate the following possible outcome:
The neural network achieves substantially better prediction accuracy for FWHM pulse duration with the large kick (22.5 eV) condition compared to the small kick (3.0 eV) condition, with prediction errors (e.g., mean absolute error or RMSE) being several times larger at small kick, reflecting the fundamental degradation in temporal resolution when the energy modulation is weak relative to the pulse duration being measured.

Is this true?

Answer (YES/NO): YES